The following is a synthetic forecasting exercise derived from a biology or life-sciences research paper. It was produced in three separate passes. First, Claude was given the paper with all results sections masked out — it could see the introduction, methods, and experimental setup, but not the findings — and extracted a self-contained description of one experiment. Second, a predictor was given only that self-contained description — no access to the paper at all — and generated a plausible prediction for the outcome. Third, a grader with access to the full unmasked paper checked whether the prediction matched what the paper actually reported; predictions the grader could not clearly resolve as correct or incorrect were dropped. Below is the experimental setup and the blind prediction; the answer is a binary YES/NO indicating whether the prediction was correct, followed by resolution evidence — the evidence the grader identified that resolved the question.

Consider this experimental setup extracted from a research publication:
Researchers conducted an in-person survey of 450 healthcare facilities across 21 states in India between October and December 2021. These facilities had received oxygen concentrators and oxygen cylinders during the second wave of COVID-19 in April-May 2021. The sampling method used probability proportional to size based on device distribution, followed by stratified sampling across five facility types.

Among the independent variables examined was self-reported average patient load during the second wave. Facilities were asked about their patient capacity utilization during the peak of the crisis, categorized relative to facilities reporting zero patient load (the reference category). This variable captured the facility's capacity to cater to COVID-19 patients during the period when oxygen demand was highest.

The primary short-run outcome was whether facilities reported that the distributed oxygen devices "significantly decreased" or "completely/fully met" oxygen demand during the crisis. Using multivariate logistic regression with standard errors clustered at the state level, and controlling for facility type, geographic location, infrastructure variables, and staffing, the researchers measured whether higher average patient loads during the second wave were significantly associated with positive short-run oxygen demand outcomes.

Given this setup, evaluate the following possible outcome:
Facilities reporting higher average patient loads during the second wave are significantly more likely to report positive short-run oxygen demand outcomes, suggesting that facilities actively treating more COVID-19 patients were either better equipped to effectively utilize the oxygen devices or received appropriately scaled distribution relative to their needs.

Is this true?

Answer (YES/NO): NO